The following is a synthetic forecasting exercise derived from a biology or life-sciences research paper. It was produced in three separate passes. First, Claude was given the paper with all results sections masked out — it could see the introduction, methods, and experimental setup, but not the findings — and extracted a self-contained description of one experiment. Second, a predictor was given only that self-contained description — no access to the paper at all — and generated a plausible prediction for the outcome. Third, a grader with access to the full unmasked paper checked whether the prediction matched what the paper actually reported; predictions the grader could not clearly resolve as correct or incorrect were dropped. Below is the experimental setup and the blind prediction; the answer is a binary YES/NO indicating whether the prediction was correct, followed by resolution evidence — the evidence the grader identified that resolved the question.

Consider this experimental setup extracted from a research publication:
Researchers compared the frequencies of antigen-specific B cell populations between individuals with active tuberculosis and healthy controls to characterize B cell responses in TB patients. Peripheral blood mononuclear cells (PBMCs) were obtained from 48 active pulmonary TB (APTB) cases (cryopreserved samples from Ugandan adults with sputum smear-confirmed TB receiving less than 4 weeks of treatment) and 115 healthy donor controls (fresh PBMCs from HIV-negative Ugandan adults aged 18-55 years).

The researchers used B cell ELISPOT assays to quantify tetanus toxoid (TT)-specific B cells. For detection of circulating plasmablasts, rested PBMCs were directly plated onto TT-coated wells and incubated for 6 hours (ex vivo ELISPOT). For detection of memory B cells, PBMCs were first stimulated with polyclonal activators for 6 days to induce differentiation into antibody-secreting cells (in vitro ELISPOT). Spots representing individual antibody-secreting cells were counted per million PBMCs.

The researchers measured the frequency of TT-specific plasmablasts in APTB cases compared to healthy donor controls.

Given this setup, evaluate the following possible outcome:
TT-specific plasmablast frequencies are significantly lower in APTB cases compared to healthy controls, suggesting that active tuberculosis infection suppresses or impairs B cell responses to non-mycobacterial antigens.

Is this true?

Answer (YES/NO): NO